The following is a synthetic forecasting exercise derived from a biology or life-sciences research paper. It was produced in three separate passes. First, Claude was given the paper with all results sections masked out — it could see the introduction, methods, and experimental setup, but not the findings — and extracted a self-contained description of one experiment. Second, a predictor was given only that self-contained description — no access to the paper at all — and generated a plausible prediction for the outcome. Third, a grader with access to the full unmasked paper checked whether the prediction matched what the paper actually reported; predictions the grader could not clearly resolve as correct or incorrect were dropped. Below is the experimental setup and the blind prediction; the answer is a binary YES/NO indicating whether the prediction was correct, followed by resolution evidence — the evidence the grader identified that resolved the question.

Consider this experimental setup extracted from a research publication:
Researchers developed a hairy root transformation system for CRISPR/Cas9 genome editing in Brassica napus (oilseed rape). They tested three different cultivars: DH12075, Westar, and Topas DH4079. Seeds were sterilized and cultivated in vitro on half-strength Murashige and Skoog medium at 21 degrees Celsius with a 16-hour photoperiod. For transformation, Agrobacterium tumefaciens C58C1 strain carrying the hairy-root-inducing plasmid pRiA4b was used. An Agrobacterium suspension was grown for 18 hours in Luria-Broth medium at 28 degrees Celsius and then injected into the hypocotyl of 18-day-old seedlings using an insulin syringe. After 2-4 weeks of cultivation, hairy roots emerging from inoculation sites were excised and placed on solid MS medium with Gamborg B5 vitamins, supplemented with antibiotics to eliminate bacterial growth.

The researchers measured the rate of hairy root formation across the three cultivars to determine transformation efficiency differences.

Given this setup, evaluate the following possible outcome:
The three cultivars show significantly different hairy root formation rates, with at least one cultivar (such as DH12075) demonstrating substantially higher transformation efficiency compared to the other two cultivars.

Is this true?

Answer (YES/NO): YES